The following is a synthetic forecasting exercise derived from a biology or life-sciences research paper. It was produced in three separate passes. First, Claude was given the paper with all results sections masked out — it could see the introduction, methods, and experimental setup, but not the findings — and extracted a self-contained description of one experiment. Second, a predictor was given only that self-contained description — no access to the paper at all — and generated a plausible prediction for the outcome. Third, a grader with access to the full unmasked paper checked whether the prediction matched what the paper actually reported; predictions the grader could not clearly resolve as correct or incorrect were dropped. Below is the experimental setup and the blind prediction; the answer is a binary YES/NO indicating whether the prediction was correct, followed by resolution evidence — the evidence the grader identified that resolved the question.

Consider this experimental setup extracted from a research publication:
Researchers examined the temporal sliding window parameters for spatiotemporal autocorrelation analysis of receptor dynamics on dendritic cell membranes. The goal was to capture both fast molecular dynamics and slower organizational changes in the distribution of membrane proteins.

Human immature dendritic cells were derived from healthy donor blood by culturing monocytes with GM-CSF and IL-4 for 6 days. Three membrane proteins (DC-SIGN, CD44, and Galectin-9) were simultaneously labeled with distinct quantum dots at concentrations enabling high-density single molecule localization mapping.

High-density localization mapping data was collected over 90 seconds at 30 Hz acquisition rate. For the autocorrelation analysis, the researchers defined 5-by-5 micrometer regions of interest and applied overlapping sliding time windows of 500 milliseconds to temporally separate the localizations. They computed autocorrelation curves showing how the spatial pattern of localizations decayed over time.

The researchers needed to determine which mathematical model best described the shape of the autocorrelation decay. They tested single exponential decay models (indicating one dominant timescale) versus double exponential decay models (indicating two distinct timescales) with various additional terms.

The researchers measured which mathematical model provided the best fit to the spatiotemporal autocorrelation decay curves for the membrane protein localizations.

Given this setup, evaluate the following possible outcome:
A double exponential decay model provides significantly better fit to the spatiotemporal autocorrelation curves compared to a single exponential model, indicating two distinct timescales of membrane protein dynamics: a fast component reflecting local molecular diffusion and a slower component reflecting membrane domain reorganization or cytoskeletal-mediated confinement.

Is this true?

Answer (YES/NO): YES